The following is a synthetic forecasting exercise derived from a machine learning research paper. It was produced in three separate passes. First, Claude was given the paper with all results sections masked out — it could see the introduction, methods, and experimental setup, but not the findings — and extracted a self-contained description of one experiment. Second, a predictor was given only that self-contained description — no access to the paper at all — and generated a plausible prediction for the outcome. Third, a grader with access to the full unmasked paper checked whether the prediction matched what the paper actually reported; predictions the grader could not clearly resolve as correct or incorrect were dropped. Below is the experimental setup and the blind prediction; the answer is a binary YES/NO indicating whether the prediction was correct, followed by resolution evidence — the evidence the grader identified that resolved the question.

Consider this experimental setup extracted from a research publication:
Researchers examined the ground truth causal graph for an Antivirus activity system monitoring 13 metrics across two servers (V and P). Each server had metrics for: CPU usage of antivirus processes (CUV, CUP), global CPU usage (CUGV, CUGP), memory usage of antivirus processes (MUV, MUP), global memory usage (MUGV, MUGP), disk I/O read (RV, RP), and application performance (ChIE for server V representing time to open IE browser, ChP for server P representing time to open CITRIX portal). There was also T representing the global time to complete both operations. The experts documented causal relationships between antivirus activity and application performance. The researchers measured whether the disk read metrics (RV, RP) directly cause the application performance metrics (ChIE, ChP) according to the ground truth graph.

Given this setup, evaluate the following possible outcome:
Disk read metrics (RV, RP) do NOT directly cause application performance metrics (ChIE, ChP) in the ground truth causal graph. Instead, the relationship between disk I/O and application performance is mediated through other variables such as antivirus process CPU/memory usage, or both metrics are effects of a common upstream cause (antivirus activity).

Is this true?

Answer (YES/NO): NO